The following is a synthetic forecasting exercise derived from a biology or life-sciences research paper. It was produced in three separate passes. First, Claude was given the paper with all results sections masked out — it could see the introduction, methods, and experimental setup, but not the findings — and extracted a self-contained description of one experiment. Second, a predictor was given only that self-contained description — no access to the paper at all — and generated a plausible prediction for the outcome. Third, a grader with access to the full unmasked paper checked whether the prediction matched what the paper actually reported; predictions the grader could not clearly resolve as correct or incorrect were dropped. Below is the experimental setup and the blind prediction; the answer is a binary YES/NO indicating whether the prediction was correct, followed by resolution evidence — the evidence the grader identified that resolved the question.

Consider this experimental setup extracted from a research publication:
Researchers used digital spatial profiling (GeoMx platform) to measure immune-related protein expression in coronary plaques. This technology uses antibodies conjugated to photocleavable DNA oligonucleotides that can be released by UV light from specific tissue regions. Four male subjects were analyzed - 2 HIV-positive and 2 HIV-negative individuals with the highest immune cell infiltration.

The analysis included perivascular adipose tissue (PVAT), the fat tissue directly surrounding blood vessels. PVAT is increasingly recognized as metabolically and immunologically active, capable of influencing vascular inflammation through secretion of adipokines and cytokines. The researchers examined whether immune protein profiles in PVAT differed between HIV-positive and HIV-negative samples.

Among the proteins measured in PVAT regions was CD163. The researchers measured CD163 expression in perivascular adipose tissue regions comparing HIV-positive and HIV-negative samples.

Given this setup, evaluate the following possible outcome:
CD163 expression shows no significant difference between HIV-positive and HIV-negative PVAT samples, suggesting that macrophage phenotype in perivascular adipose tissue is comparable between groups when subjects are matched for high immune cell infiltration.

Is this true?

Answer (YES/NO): YES